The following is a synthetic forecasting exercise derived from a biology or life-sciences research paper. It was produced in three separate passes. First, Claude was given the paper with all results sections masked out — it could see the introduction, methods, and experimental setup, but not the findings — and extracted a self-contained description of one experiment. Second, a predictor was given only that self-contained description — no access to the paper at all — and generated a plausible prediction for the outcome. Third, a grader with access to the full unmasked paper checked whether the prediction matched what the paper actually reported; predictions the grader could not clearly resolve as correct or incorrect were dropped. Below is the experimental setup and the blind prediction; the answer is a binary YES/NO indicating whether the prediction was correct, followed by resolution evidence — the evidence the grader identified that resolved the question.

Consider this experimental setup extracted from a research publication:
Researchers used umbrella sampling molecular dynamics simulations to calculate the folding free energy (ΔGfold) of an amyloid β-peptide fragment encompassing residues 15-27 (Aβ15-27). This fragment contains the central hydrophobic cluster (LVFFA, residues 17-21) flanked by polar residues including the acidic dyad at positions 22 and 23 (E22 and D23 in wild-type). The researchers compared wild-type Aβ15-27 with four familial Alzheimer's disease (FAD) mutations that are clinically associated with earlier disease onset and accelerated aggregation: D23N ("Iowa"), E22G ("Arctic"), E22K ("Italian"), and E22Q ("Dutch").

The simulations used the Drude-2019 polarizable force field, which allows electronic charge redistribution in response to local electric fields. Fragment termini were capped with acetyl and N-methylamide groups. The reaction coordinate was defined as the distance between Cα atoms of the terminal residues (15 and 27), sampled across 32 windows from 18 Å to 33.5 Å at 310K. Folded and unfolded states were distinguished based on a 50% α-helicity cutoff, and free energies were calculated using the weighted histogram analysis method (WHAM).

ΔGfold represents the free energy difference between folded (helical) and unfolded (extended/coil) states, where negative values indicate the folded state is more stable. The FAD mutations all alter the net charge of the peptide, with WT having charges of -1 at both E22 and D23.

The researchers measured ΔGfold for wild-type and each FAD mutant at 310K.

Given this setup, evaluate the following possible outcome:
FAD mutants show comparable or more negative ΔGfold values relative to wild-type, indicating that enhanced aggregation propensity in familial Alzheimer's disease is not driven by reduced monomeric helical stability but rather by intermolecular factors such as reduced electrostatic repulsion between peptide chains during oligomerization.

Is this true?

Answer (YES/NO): NO